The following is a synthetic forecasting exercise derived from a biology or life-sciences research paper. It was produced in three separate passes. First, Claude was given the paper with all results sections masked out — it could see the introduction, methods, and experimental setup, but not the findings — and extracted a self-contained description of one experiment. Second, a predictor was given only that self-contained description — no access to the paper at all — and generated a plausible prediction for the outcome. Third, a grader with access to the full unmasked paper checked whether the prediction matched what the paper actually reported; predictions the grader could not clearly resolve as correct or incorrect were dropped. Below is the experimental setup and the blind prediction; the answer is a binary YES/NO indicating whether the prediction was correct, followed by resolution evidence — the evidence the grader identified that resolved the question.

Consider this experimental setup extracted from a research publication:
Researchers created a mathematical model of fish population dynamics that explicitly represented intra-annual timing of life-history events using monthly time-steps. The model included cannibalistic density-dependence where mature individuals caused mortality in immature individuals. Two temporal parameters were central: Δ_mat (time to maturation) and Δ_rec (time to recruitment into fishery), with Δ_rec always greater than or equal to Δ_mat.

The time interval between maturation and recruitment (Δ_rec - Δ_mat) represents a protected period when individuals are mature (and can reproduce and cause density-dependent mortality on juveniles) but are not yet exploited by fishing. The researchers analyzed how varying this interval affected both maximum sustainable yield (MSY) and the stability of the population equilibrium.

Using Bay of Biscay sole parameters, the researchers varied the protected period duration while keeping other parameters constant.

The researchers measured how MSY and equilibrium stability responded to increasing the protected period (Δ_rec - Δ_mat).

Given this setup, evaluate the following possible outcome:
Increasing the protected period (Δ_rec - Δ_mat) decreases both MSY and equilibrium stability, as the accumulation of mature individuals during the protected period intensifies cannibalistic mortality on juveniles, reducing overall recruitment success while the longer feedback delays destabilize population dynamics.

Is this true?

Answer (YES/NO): NO